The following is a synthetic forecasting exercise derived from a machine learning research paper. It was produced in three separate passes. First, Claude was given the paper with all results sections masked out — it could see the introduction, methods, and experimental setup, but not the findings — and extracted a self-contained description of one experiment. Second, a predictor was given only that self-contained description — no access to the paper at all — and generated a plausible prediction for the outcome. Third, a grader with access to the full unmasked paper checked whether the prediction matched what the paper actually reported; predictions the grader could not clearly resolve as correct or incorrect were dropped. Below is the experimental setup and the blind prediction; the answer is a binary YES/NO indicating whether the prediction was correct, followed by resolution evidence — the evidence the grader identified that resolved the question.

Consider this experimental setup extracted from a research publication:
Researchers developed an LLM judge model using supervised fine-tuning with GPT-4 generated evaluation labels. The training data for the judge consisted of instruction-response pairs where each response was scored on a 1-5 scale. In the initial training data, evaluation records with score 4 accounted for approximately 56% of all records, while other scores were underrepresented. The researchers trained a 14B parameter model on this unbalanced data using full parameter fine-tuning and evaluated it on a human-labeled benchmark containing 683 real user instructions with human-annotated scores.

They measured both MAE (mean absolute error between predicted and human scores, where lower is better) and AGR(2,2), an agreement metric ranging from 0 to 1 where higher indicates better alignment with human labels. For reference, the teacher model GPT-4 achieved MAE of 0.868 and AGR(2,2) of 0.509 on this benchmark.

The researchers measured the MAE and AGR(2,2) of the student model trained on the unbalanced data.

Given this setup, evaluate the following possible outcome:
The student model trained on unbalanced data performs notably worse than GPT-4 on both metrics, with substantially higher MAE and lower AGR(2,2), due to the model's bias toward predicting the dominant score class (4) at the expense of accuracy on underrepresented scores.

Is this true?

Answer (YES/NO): YES